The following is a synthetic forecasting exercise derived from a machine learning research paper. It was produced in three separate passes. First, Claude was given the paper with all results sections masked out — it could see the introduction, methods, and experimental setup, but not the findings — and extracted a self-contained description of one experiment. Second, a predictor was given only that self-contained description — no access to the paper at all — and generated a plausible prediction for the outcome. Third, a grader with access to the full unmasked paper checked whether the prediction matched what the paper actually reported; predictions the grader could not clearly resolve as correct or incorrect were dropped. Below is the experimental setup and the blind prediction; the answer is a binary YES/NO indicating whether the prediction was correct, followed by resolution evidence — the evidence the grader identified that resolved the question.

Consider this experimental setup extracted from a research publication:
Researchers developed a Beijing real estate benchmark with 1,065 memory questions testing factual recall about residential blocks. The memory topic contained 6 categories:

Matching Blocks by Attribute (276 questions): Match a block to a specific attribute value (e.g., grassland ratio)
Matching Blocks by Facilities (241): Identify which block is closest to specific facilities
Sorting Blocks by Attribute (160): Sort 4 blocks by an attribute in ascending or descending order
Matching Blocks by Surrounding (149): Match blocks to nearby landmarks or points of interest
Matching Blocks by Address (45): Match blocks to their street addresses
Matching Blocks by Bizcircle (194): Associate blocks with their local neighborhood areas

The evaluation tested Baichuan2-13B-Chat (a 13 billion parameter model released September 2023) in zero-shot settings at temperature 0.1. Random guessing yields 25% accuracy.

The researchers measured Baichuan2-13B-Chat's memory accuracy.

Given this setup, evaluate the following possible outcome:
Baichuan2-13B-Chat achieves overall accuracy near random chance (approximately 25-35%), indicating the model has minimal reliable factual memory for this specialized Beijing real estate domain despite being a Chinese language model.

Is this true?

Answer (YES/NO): YES